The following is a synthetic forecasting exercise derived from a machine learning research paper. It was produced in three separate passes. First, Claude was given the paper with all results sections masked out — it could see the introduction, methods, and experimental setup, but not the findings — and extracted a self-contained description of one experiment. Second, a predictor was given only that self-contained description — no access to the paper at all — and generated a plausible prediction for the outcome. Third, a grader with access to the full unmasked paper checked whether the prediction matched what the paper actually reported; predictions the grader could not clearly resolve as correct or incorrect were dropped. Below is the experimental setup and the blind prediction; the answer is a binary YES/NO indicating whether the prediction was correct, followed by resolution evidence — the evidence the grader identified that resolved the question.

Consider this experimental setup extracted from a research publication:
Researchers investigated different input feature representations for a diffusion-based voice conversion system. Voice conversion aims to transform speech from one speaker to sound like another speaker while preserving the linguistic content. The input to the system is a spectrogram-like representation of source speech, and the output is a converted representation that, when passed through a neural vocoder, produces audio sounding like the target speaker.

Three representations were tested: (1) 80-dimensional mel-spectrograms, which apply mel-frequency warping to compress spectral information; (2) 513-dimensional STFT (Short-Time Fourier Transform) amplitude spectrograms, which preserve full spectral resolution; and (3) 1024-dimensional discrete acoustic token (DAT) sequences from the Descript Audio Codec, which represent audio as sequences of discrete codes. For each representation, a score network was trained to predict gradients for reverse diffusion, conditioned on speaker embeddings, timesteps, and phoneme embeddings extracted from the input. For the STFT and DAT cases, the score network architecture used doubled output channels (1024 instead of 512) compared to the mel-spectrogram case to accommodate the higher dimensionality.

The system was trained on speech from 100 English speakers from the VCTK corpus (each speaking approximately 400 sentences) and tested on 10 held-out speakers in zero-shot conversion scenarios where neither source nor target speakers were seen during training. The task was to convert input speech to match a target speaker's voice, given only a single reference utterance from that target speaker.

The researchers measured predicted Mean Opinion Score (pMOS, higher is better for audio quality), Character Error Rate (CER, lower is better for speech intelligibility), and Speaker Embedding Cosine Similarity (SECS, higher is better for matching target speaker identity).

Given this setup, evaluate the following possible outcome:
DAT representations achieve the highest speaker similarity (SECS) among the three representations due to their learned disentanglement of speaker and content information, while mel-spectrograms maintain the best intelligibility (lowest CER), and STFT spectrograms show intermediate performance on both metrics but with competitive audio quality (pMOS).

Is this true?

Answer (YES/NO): NO